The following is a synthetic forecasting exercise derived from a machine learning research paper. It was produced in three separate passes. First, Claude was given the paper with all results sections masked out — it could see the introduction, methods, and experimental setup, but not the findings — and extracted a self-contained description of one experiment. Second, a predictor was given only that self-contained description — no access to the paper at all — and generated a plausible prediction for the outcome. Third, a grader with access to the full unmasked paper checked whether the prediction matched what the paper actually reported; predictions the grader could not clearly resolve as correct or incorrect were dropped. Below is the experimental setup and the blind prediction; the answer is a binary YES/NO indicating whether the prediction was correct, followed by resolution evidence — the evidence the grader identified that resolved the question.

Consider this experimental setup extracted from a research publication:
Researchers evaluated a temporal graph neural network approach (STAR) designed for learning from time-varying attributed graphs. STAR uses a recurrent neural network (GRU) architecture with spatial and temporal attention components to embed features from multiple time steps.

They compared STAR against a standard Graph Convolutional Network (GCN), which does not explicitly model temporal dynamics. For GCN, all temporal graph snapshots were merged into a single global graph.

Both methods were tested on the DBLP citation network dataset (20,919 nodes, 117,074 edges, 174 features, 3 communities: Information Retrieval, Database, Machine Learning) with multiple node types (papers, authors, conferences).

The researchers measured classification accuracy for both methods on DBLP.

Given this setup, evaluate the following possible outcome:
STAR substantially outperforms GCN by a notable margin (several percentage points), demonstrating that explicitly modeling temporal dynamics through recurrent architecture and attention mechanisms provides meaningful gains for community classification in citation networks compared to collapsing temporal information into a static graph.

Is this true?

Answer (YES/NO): NO